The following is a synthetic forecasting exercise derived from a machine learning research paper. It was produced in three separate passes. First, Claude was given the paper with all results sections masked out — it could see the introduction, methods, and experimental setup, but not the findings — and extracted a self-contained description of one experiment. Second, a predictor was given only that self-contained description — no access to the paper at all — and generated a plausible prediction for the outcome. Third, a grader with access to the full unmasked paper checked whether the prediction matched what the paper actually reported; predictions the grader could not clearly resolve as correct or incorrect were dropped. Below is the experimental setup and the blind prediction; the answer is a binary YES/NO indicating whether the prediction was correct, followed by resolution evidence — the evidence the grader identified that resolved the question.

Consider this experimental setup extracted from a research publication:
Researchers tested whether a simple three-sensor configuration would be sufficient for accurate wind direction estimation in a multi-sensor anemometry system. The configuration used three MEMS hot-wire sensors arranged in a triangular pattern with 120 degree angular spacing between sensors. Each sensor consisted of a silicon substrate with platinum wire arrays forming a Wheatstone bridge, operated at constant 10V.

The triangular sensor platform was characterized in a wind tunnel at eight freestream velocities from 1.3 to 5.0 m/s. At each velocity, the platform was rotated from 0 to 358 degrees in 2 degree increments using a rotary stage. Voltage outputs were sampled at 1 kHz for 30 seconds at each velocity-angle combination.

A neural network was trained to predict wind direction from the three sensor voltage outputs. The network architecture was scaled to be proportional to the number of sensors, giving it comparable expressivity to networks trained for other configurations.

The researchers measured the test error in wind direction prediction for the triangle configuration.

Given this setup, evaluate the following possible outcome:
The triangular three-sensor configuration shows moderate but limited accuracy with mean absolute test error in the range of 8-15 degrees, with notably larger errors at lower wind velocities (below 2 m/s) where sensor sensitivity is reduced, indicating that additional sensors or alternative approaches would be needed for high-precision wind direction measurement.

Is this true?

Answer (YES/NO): NO